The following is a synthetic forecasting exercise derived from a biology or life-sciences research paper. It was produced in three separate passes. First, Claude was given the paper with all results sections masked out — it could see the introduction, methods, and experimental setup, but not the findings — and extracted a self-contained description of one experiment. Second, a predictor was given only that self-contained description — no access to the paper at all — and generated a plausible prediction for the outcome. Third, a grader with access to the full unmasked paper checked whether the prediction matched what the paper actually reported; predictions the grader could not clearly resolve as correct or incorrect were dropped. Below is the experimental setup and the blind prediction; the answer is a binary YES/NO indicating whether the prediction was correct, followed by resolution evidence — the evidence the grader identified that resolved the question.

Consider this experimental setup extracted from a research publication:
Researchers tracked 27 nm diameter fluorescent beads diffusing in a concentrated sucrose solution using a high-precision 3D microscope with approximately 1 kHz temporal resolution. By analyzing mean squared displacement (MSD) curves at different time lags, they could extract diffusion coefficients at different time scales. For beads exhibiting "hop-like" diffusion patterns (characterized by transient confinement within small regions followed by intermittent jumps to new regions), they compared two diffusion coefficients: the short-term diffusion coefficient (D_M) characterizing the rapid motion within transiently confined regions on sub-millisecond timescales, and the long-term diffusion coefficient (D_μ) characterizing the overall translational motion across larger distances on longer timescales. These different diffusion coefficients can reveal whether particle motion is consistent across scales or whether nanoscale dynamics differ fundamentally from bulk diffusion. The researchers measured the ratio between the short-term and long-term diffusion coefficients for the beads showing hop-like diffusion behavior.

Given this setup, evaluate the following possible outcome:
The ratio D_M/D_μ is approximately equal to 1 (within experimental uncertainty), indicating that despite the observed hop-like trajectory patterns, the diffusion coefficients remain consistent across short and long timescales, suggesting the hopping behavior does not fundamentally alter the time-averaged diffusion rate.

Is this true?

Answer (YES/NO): NO